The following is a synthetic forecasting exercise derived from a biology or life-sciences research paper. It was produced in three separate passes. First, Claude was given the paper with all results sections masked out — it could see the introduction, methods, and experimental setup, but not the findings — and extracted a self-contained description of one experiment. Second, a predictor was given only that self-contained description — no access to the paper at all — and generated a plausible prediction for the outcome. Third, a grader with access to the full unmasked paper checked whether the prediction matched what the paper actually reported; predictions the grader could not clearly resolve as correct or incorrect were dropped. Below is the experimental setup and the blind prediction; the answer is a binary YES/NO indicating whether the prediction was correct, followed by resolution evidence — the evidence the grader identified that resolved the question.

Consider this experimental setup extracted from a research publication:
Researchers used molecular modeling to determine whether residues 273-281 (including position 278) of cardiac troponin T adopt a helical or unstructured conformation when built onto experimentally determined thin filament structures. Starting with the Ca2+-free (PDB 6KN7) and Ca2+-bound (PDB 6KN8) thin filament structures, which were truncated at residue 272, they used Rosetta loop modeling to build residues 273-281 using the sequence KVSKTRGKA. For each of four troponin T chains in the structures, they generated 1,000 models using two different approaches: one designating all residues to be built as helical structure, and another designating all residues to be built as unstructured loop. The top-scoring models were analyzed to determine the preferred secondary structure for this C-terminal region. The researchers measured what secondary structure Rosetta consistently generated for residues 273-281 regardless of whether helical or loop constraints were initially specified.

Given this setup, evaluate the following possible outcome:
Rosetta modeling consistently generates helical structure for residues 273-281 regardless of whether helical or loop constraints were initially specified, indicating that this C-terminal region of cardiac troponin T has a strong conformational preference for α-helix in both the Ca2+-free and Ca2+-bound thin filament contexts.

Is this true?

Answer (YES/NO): YES